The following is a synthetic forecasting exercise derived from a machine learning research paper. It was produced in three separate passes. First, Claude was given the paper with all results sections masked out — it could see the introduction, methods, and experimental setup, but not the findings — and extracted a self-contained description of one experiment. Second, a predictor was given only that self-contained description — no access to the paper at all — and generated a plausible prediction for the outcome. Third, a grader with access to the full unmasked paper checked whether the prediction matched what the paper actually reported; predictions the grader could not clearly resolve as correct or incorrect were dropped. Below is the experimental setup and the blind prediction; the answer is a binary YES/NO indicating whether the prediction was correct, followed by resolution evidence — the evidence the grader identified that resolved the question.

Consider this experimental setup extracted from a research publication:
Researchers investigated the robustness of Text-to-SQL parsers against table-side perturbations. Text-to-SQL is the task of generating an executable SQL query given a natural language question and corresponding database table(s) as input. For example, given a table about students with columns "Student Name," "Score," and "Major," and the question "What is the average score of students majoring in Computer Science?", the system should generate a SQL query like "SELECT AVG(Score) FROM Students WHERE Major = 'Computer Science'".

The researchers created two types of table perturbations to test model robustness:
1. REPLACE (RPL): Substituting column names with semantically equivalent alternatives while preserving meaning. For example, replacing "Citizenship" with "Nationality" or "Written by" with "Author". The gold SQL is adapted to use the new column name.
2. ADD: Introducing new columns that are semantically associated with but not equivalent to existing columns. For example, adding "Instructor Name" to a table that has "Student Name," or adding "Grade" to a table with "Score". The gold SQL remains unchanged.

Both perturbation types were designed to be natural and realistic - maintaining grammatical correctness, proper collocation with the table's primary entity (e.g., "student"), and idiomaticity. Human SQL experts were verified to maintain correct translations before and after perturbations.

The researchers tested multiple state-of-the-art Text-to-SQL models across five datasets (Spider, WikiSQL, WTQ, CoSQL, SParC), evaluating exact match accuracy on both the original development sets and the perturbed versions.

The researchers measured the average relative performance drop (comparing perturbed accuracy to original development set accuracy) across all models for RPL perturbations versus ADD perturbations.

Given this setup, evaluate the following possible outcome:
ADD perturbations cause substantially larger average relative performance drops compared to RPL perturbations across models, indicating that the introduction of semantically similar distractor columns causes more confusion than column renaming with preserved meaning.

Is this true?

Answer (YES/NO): NO